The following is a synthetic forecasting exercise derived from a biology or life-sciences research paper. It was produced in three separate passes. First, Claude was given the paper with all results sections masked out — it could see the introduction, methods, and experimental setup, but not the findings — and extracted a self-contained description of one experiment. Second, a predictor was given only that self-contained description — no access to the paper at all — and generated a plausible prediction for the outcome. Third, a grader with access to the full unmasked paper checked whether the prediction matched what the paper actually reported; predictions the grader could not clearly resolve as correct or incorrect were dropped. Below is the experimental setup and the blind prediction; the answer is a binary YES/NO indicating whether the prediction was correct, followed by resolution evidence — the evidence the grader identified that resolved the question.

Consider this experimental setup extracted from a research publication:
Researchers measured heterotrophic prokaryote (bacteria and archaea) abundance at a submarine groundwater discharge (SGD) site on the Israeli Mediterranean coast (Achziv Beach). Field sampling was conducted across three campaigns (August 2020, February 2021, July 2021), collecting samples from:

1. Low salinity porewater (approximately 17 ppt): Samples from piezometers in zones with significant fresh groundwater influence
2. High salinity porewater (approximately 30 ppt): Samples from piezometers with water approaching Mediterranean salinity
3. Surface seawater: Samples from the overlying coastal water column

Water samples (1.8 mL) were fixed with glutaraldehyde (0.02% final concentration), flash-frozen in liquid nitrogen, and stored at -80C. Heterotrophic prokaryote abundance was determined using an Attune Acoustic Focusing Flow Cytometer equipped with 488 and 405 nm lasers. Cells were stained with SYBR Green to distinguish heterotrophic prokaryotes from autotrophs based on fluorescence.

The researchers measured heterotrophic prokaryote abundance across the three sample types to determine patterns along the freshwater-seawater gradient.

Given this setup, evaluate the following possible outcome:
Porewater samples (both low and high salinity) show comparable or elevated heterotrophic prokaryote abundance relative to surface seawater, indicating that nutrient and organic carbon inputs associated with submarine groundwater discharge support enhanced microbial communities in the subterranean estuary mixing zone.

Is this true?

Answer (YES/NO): YES